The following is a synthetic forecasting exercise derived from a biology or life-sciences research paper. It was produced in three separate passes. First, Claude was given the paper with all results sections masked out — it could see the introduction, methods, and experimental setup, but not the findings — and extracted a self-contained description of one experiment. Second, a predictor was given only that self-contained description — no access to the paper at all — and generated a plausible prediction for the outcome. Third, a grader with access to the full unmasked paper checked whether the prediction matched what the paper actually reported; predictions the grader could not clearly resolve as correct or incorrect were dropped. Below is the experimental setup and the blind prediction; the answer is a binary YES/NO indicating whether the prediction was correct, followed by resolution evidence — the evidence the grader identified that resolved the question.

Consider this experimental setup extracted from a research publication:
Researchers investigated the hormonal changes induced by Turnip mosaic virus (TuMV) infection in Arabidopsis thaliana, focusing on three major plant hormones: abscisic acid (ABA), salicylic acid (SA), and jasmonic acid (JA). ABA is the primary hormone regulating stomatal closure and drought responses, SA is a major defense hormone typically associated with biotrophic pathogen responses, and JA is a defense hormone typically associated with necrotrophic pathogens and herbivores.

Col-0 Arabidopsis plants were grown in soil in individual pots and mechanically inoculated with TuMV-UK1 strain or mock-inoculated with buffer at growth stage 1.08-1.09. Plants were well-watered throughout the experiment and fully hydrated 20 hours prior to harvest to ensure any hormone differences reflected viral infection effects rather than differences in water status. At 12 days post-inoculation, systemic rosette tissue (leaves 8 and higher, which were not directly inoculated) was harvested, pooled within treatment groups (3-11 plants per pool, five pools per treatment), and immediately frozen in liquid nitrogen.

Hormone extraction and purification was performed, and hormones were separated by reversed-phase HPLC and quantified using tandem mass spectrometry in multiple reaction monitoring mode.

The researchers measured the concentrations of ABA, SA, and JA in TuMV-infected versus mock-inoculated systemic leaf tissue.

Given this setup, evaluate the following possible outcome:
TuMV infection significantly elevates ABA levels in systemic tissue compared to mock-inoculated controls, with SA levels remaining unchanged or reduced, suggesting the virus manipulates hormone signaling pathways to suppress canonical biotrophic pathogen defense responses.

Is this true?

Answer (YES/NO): NO